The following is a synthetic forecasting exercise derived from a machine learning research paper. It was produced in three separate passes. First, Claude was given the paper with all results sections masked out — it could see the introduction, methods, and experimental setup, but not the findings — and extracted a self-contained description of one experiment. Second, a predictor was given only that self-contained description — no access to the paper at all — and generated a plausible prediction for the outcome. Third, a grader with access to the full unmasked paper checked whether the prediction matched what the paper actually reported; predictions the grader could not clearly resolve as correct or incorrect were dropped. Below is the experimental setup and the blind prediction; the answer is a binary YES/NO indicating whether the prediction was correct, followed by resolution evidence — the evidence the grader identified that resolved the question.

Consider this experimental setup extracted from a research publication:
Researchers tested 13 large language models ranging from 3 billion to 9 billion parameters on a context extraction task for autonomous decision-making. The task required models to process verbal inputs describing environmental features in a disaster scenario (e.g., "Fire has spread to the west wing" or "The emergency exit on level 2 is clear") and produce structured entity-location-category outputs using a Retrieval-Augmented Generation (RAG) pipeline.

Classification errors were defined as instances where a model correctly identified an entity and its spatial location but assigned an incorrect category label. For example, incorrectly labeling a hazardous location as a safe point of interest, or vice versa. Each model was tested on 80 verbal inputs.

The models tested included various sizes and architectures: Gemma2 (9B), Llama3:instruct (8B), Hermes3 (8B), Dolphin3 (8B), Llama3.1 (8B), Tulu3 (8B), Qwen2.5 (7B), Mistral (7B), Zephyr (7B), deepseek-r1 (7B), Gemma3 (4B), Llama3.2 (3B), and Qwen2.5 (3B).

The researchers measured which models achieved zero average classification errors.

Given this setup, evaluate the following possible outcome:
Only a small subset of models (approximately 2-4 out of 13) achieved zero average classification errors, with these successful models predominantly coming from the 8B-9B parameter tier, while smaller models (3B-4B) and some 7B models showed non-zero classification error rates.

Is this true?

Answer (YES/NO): NO